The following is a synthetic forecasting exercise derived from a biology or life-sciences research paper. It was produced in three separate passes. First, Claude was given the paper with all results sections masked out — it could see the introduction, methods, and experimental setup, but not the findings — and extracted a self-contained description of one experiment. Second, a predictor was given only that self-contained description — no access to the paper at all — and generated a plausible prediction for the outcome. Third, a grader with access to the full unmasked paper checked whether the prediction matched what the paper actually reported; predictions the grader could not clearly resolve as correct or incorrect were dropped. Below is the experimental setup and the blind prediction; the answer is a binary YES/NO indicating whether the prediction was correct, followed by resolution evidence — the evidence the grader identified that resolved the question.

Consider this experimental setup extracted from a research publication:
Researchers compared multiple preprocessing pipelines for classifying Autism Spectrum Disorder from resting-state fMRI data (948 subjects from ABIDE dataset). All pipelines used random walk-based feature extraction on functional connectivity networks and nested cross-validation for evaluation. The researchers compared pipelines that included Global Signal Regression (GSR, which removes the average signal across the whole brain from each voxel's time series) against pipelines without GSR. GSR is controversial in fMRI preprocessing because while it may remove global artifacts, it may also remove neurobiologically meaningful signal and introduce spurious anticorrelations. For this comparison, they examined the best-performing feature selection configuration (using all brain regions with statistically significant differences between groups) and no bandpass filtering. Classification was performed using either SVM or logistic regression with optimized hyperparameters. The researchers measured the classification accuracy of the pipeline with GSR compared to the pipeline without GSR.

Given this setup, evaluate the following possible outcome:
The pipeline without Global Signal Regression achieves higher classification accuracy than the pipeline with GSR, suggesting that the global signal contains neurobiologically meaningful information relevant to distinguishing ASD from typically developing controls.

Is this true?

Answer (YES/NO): YES